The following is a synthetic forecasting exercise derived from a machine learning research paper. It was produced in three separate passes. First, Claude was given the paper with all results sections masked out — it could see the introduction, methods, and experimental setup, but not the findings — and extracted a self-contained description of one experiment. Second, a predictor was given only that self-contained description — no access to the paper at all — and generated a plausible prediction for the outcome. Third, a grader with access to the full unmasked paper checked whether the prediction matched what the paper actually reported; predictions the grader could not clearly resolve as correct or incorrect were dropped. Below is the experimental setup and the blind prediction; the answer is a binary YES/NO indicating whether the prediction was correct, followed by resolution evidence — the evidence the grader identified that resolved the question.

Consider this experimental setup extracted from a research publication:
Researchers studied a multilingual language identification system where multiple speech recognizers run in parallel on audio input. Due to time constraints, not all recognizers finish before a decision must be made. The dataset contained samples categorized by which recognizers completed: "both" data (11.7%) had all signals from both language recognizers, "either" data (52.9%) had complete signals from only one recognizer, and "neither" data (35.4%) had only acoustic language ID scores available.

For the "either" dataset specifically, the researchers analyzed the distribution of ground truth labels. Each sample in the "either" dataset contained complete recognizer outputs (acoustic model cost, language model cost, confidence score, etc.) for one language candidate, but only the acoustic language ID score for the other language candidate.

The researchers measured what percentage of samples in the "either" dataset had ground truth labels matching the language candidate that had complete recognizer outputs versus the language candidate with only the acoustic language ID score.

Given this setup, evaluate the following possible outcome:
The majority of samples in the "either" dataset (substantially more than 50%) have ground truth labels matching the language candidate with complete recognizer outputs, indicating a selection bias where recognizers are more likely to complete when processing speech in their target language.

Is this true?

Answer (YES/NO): YES